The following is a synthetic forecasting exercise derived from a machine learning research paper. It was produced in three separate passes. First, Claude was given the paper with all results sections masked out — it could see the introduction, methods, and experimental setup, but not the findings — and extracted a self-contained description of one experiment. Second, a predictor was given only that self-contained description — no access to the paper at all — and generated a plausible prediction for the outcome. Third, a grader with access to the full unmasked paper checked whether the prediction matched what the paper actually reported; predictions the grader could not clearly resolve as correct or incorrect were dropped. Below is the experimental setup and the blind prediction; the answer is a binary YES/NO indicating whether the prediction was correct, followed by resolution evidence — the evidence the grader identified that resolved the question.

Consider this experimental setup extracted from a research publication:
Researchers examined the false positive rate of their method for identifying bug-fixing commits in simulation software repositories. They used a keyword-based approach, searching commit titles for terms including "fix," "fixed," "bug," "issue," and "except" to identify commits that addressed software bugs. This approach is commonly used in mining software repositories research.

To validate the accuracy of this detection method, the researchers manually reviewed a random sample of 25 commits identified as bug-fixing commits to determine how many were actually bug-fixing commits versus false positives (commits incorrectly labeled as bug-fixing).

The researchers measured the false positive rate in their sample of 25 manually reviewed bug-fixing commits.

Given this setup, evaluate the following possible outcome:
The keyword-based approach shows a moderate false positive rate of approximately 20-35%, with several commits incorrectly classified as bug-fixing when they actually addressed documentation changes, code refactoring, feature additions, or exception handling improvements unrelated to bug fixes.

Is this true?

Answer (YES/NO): NO